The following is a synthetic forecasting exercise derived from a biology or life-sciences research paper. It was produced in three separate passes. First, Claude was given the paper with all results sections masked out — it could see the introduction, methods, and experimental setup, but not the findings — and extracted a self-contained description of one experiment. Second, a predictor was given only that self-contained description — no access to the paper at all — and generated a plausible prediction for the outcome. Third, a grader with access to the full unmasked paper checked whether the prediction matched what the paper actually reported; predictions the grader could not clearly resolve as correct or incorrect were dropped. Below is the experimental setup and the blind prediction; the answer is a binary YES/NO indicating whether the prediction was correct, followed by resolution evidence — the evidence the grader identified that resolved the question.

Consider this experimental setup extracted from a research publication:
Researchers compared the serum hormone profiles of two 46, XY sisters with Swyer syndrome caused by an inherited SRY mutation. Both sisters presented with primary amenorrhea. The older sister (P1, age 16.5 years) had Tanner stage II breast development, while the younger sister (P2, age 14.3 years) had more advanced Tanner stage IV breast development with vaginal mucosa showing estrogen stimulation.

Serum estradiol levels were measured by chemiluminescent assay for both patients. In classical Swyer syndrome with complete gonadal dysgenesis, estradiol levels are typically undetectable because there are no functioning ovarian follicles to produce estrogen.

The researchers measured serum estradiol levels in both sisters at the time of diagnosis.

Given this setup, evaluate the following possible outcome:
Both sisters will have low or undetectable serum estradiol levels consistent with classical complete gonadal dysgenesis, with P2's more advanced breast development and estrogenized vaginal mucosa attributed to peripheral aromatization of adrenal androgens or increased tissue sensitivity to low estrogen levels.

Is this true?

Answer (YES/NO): NO